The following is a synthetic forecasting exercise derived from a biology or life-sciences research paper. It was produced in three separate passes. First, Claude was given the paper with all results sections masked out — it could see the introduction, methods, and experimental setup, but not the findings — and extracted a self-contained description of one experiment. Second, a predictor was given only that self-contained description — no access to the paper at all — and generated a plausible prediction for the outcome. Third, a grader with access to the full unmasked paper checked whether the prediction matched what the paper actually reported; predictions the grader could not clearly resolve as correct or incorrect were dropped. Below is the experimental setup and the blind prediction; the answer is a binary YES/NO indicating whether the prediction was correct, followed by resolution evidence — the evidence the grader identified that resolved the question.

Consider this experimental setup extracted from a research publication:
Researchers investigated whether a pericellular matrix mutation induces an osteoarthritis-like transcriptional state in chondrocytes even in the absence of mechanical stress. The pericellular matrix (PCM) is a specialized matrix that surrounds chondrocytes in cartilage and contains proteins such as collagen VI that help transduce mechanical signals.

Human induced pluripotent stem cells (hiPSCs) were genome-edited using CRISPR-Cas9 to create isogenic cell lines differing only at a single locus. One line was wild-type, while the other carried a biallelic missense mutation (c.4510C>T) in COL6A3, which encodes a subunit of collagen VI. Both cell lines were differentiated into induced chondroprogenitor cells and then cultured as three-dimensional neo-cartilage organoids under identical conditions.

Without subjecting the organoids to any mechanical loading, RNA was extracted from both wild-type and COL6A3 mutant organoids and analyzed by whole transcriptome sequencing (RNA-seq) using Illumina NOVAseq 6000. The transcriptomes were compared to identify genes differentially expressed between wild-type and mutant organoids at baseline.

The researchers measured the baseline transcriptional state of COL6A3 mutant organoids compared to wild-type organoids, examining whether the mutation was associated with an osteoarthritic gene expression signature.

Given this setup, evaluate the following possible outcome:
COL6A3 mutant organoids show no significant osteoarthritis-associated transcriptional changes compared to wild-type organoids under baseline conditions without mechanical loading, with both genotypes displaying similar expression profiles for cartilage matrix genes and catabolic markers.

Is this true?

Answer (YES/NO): NO